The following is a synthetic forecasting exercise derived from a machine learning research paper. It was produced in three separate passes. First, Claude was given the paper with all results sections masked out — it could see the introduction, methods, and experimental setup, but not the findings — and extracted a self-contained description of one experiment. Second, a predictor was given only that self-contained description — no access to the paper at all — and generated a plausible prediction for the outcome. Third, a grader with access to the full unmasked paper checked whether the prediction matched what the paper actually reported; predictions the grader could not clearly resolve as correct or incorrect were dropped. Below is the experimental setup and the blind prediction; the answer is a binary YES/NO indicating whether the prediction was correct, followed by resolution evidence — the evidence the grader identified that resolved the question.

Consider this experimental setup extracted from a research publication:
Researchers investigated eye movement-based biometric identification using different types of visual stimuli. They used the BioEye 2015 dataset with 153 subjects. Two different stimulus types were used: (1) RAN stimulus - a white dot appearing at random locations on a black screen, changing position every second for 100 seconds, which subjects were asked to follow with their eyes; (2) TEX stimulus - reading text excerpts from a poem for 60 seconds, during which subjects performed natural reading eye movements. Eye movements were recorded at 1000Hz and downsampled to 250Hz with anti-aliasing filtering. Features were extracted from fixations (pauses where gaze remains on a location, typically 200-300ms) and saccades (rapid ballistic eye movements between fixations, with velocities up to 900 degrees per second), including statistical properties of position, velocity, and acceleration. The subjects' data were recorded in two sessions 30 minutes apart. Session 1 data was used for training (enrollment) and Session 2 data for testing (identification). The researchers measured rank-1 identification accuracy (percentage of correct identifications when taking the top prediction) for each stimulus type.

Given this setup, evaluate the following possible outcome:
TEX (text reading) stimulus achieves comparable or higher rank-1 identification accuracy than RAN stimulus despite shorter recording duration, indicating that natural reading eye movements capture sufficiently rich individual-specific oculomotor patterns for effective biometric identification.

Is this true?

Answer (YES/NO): YES